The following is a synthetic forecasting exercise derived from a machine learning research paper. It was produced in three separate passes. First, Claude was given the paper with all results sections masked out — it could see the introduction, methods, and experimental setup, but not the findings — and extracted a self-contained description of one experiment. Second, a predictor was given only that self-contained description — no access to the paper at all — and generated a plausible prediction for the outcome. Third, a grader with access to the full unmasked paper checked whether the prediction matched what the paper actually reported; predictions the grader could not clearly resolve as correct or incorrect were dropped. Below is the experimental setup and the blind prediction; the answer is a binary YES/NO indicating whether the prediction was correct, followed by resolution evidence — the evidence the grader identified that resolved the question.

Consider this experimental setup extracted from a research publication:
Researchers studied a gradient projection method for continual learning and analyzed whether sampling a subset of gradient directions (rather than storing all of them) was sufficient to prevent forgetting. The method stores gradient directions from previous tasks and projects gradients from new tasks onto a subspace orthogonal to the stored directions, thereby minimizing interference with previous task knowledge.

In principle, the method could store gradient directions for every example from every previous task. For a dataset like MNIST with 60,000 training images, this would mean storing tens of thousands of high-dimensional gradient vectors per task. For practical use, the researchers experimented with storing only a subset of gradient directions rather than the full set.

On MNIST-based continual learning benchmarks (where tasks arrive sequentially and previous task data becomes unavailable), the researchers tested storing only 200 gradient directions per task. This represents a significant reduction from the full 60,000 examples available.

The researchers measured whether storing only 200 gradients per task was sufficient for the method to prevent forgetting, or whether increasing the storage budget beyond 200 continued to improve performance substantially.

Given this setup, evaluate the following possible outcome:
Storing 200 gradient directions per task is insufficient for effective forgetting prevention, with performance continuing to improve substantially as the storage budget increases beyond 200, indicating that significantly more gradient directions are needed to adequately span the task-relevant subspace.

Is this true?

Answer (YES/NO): NO